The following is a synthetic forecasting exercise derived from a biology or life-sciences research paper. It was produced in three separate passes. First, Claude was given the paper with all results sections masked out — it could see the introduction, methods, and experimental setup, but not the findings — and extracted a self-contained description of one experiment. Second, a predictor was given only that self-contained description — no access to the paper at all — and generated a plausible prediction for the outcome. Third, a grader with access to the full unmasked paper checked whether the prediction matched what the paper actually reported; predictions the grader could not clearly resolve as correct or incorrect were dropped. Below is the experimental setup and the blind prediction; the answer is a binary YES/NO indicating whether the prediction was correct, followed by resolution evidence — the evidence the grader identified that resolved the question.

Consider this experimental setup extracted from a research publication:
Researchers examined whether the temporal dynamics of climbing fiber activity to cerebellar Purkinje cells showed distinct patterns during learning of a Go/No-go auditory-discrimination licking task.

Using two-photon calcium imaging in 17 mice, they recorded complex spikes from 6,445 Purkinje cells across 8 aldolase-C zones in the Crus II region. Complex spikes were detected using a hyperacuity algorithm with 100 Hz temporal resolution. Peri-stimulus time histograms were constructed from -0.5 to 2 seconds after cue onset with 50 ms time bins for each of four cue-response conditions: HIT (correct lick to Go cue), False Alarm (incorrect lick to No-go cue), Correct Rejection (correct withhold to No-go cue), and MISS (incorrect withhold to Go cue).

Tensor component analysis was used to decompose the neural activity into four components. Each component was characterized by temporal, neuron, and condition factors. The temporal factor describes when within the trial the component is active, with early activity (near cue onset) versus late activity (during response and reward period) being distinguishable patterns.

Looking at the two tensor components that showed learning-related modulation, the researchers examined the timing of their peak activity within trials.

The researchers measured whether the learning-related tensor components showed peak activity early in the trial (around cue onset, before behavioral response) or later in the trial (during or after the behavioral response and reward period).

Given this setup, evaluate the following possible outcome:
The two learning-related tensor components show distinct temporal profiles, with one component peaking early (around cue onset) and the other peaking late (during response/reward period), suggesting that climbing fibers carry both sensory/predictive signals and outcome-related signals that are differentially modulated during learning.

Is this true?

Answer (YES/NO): NO